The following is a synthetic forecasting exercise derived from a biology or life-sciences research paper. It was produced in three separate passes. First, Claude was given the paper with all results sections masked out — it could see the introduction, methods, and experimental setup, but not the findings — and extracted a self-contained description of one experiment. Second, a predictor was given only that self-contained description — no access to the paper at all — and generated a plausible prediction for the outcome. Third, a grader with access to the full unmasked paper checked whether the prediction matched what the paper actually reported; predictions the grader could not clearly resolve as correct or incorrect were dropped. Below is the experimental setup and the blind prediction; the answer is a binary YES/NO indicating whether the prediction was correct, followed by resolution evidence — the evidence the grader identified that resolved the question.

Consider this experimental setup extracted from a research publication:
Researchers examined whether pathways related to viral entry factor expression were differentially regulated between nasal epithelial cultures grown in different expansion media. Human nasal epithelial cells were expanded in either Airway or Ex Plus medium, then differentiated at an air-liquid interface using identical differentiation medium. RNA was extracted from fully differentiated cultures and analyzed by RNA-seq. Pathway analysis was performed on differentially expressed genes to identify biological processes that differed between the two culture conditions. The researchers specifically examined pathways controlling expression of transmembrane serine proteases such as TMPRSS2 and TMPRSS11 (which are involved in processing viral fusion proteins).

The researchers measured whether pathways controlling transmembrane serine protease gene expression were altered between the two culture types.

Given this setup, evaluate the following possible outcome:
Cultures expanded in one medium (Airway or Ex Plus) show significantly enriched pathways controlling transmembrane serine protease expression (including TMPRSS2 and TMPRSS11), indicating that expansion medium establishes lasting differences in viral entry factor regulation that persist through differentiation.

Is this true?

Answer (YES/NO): YES